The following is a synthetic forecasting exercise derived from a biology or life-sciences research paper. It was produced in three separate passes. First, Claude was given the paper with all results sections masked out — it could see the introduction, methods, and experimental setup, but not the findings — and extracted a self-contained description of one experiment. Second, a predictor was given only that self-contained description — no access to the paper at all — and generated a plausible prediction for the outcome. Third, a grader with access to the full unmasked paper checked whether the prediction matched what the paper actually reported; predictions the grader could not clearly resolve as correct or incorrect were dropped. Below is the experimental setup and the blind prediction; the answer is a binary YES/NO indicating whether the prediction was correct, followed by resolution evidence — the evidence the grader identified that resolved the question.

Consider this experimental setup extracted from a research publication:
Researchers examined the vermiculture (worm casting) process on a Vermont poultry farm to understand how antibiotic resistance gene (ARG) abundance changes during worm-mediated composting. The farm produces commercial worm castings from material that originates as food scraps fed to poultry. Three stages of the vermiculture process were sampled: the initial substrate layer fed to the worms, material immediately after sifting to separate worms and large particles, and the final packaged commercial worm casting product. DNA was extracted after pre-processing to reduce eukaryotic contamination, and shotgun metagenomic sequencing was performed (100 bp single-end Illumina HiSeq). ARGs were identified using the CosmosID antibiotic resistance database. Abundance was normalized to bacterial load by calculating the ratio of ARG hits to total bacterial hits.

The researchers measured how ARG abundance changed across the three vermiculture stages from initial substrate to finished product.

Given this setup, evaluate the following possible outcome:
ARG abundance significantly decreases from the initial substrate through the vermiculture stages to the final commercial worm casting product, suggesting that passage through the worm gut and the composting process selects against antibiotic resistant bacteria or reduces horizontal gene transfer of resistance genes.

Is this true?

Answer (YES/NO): YES